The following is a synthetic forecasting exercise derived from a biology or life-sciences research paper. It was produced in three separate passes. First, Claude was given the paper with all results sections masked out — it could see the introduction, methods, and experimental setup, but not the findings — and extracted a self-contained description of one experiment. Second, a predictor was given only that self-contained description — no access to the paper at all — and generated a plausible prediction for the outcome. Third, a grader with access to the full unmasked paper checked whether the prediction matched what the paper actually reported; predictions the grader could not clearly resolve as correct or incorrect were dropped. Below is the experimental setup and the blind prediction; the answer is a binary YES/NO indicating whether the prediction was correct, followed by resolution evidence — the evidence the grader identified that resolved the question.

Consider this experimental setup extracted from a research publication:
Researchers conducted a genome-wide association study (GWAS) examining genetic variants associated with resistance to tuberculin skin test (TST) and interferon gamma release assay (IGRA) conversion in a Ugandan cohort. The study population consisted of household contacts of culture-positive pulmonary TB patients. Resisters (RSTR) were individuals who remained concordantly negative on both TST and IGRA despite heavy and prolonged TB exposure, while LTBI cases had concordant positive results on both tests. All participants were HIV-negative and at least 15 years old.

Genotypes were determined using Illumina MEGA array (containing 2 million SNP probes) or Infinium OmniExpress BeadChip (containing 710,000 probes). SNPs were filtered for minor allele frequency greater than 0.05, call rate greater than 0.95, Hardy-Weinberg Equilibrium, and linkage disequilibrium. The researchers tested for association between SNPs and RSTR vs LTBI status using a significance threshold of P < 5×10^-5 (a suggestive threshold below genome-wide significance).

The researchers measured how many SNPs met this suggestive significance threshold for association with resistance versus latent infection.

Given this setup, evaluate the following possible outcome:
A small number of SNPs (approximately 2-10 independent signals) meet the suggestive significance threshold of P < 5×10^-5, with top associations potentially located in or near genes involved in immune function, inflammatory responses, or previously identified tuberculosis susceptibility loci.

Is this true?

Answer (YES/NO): NO